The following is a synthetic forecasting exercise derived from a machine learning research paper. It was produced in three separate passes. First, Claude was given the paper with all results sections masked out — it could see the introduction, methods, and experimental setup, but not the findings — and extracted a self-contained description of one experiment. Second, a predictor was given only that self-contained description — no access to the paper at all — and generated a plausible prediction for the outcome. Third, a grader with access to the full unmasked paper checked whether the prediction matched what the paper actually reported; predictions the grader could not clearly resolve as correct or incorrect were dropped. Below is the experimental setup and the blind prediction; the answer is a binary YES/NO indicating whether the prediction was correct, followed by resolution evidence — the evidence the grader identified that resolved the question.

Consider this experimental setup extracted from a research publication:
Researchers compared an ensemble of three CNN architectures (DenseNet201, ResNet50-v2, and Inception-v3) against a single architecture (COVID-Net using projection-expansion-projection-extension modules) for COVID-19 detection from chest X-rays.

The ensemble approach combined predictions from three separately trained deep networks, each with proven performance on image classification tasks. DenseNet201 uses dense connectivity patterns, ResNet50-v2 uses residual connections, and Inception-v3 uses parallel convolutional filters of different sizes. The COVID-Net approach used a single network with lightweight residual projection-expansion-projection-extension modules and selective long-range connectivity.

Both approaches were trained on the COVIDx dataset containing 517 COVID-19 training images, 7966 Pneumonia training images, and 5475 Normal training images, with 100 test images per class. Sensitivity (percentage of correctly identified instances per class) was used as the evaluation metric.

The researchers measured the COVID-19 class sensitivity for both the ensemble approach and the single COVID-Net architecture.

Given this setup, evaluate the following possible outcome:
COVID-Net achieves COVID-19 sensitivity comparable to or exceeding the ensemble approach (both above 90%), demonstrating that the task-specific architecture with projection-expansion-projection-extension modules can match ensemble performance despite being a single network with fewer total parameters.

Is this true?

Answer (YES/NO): NO